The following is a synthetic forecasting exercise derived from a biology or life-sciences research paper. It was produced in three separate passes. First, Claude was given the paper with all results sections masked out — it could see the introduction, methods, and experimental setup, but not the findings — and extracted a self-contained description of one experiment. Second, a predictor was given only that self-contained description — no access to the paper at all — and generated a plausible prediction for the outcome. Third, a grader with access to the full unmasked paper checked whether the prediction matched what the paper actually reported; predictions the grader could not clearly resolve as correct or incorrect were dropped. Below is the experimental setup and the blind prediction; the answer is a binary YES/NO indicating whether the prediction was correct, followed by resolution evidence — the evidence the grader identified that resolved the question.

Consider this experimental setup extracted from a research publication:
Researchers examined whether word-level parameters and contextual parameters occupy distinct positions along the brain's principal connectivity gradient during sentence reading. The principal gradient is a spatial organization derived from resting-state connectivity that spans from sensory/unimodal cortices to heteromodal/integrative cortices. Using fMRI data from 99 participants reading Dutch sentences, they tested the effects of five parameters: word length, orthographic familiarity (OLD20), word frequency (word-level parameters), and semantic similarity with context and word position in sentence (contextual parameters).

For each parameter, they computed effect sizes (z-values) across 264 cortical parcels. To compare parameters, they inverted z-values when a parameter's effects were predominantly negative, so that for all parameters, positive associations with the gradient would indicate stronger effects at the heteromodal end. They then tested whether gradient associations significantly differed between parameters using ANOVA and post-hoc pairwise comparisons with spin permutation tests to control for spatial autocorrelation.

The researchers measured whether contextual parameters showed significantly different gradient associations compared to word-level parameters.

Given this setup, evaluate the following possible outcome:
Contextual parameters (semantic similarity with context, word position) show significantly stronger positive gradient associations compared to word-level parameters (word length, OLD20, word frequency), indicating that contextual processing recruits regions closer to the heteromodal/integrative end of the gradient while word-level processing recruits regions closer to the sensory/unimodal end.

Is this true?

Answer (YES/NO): NO